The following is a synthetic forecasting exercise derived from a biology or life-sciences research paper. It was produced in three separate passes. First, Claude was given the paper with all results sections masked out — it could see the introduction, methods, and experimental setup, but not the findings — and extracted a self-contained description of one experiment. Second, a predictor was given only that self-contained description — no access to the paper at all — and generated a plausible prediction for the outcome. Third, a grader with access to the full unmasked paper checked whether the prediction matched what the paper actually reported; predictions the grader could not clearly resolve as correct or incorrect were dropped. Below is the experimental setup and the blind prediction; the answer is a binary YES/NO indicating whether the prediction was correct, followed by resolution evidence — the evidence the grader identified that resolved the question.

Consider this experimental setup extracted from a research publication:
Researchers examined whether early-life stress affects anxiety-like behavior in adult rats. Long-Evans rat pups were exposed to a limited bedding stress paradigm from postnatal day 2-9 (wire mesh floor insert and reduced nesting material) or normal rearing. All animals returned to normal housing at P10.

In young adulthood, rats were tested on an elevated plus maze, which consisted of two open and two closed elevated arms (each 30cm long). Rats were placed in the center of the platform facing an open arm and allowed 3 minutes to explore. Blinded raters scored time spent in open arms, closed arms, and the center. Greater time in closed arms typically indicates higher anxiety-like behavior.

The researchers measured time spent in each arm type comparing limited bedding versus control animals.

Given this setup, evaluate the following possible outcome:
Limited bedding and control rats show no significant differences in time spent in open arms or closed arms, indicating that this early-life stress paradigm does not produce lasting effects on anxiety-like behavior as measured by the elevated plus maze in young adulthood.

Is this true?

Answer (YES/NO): YES